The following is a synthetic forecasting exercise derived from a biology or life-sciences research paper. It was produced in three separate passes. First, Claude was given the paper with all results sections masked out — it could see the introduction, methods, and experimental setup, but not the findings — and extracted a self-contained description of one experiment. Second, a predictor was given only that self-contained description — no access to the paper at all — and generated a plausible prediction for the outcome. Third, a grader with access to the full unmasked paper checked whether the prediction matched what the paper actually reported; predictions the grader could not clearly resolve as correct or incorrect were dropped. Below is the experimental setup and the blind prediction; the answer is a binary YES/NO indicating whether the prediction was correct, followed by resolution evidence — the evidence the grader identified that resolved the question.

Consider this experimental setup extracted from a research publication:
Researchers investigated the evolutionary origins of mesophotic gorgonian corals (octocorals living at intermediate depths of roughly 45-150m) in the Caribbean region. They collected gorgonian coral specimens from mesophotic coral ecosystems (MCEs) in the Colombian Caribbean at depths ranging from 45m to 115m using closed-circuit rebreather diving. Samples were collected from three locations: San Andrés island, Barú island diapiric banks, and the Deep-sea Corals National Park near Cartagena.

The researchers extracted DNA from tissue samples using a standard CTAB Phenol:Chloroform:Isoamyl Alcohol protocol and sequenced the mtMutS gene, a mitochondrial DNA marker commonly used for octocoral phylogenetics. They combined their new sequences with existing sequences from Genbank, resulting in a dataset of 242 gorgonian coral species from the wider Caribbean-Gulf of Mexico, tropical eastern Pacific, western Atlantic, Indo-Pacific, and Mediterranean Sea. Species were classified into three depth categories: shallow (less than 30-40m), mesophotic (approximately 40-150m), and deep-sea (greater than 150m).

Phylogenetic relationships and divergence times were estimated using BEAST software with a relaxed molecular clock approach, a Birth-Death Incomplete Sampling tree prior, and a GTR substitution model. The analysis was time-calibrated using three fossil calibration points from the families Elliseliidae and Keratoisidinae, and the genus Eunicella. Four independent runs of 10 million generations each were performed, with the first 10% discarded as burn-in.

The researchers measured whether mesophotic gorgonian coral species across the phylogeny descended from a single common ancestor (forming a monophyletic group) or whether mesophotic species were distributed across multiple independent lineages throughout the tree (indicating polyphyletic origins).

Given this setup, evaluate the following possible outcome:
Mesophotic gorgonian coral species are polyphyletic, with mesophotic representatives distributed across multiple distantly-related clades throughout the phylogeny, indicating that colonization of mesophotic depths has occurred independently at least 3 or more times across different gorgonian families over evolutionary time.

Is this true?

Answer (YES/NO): YES